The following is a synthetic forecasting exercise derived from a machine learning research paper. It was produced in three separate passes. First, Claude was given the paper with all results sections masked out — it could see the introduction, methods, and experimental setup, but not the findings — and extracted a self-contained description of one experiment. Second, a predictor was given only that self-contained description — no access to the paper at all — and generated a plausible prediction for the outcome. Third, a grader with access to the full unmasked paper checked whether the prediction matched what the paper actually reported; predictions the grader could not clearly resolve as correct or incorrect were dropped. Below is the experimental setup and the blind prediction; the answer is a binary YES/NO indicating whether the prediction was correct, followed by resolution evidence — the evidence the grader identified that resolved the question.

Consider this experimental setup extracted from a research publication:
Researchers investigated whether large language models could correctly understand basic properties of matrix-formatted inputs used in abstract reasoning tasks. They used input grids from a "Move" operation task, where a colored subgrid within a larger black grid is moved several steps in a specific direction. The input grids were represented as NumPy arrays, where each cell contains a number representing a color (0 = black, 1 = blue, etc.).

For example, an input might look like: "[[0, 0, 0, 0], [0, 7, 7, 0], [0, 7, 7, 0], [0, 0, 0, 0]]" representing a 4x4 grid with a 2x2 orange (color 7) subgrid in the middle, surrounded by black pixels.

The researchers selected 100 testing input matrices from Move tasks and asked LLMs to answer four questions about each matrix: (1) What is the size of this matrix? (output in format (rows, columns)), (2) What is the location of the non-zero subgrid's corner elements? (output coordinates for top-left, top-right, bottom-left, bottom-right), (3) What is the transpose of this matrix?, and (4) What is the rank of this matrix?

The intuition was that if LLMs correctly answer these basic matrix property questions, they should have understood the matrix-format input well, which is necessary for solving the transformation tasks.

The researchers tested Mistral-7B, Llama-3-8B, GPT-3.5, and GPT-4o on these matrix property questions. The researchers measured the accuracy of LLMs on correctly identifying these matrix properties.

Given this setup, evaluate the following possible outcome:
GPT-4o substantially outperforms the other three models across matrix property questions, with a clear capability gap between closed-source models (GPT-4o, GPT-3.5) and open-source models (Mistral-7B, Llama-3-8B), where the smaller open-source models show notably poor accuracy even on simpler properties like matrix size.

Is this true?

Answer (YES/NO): NO